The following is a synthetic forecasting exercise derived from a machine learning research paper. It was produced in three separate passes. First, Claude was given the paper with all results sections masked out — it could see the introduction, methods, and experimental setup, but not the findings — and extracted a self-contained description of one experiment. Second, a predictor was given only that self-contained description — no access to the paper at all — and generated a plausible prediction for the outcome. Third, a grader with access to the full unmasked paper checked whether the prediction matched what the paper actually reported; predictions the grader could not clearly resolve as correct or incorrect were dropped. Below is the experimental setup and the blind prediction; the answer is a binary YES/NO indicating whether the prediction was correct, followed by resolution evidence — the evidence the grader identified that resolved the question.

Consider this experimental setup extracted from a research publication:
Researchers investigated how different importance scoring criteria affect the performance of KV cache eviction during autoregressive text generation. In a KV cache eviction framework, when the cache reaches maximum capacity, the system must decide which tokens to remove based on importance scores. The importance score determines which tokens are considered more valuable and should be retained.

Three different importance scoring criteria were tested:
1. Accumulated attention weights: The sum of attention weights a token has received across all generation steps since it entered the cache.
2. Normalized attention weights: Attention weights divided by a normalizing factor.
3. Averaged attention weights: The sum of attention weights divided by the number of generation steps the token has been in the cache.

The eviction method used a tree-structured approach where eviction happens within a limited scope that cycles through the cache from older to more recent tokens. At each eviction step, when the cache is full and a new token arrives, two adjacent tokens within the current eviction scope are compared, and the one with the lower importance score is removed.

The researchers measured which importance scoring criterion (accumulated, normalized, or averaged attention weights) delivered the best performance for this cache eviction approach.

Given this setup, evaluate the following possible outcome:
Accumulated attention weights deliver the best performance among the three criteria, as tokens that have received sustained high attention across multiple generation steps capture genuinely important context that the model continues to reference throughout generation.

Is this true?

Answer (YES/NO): NO